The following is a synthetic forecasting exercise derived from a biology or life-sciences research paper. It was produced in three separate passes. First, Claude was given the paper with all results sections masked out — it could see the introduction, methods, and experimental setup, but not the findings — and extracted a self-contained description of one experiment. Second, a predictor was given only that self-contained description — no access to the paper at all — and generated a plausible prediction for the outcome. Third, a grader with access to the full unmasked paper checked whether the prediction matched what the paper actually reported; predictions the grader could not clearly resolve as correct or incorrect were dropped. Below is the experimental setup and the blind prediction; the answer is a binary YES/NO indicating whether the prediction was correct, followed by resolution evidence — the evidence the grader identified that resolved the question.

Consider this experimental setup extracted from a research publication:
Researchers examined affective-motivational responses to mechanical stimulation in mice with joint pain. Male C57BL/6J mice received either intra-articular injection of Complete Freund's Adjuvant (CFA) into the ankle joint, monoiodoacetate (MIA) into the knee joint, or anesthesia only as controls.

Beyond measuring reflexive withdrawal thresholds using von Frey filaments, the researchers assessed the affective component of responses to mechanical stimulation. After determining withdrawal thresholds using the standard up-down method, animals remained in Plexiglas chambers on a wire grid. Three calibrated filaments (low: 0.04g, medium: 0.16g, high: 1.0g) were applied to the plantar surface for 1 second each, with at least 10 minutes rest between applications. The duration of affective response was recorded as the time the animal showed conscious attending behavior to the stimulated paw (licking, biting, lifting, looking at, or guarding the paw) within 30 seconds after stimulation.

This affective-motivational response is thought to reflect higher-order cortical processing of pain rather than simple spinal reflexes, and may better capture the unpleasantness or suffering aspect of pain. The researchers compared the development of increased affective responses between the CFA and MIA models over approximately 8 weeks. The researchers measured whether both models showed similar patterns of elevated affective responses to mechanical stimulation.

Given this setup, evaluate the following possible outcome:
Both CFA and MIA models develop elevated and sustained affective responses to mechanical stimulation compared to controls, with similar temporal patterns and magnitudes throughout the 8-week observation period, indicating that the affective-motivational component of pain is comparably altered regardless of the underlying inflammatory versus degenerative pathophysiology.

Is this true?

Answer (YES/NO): NO